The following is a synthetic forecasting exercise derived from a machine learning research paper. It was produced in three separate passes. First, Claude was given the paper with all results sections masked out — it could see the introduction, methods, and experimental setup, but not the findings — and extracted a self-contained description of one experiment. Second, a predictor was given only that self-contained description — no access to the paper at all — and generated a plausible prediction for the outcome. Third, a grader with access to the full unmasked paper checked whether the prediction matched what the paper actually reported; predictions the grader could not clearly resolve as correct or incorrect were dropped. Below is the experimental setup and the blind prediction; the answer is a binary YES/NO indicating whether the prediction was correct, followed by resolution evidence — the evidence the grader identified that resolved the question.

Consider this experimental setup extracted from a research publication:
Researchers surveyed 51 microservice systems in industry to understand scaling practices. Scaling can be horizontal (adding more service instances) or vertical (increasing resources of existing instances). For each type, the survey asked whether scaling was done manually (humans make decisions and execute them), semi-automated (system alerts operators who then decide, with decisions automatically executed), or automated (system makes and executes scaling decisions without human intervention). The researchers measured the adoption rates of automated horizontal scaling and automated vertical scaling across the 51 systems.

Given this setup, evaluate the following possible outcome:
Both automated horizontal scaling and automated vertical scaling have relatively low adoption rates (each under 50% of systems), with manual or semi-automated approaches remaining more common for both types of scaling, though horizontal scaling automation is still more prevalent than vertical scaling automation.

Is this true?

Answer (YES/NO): YES